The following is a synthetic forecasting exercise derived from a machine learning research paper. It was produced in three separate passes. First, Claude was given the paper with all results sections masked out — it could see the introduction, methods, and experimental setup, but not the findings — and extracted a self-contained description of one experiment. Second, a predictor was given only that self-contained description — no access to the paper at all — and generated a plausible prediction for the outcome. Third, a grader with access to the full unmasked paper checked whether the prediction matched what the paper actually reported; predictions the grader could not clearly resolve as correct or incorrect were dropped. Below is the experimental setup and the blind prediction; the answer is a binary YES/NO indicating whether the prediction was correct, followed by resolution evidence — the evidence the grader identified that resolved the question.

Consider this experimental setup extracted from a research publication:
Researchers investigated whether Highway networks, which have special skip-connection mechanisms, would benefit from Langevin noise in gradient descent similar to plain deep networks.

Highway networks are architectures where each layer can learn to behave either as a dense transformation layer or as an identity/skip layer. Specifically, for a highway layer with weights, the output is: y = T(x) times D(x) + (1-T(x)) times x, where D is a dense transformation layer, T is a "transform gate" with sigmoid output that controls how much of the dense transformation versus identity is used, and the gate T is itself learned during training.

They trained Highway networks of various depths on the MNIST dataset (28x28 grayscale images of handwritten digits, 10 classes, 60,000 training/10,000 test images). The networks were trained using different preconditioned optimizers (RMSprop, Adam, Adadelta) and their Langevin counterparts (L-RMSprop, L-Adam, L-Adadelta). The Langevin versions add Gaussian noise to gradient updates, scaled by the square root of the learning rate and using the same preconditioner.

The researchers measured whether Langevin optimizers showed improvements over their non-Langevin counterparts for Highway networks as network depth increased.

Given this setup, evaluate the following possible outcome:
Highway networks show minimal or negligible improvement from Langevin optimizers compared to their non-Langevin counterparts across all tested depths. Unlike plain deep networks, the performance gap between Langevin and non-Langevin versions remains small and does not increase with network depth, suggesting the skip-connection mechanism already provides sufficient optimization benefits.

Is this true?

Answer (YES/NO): NO